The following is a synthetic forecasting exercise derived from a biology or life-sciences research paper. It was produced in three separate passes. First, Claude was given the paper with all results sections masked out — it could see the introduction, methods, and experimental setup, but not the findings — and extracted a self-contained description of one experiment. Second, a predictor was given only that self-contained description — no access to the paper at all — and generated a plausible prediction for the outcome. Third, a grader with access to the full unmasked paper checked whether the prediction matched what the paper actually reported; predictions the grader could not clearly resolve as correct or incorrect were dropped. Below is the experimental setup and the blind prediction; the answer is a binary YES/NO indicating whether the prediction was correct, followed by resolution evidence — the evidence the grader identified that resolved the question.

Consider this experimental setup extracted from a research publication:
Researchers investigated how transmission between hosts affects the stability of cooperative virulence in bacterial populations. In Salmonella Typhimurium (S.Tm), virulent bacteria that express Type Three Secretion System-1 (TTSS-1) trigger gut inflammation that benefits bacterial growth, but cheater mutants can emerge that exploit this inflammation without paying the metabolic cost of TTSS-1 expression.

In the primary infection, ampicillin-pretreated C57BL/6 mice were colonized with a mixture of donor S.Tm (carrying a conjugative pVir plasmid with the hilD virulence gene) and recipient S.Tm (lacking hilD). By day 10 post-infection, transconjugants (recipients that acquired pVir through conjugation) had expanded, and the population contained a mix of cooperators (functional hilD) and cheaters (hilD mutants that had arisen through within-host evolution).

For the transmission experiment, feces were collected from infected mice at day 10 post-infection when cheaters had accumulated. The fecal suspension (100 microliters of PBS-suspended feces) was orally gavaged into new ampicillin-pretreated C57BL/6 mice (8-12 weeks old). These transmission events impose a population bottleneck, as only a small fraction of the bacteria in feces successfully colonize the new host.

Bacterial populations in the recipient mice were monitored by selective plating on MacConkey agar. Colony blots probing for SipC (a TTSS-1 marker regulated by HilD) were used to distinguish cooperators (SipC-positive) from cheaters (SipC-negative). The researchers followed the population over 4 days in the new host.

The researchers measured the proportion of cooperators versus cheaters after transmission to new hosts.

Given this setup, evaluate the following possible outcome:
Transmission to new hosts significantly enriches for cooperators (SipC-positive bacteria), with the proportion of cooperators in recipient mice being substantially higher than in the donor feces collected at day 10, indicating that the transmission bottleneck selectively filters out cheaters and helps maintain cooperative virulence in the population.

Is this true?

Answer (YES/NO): NO